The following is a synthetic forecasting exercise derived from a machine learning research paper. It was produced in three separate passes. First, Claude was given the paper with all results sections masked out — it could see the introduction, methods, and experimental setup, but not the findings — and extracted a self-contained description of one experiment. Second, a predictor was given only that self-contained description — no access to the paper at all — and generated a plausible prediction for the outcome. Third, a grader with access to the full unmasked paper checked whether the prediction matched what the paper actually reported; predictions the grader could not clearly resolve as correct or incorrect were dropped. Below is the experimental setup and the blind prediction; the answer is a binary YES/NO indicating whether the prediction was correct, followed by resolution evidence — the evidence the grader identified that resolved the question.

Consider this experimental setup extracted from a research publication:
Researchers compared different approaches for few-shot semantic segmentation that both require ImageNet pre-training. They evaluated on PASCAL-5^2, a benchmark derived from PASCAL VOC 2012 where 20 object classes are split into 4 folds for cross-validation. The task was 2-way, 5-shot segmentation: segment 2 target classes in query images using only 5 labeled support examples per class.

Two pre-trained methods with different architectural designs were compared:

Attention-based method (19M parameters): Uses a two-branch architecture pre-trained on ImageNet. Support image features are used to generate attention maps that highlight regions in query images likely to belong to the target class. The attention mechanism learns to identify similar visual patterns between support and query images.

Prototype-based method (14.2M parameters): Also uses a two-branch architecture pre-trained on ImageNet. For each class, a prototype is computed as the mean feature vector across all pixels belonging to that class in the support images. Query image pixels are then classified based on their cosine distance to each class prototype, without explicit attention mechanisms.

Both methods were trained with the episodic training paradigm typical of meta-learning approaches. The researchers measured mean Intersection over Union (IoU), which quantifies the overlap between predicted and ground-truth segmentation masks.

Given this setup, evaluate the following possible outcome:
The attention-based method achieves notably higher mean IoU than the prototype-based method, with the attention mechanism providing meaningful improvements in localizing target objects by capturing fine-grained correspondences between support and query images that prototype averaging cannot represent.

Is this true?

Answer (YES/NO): YES